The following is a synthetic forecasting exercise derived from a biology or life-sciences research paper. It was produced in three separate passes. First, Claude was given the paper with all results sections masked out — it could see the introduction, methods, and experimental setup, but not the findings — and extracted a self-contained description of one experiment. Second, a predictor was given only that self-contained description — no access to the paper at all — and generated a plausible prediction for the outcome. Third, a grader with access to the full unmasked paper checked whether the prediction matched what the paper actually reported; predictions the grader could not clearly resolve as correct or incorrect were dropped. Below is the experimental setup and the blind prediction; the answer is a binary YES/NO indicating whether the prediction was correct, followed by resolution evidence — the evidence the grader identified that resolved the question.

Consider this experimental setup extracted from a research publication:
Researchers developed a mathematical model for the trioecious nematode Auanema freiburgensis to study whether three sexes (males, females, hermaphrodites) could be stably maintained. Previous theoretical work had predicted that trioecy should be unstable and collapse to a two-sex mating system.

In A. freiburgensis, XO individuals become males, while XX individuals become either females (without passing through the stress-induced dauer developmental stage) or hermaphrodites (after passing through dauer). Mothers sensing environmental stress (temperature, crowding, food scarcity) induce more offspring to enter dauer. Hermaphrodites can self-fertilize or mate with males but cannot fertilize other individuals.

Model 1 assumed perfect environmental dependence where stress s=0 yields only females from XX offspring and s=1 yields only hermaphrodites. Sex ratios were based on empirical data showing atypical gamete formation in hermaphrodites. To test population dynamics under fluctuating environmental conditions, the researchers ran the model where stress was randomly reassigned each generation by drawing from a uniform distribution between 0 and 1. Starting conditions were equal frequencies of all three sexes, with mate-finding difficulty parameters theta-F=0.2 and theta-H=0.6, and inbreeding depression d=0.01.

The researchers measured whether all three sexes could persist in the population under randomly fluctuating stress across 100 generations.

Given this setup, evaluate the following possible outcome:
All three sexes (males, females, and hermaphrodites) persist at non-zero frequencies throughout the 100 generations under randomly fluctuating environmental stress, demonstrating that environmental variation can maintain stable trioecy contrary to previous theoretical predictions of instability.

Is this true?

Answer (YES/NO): YES